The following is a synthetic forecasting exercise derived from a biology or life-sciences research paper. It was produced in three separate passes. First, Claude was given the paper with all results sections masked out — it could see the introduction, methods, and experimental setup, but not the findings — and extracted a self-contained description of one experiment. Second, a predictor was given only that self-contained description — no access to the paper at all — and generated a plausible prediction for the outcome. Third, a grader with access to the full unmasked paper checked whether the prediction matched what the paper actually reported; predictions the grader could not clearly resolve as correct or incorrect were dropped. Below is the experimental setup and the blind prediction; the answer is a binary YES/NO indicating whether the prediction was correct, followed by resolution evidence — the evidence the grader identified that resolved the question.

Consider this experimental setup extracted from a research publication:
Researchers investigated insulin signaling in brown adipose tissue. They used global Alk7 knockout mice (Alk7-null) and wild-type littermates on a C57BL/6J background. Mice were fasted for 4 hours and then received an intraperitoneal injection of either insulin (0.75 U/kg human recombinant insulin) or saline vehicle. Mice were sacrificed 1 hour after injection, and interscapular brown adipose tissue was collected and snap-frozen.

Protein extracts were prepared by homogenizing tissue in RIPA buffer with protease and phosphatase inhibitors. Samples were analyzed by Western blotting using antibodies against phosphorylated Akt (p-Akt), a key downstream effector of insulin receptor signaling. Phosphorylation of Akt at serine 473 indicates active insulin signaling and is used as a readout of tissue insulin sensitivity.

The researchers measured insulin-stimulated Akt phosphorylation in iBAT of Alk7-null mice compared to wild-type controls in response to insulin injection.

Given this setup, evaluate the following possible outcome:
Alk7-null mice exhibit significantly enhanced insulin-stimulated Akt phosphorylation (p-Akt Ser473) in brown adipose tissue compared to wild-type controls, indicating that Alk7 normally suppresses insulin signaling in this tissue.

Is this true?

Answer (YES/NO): NO